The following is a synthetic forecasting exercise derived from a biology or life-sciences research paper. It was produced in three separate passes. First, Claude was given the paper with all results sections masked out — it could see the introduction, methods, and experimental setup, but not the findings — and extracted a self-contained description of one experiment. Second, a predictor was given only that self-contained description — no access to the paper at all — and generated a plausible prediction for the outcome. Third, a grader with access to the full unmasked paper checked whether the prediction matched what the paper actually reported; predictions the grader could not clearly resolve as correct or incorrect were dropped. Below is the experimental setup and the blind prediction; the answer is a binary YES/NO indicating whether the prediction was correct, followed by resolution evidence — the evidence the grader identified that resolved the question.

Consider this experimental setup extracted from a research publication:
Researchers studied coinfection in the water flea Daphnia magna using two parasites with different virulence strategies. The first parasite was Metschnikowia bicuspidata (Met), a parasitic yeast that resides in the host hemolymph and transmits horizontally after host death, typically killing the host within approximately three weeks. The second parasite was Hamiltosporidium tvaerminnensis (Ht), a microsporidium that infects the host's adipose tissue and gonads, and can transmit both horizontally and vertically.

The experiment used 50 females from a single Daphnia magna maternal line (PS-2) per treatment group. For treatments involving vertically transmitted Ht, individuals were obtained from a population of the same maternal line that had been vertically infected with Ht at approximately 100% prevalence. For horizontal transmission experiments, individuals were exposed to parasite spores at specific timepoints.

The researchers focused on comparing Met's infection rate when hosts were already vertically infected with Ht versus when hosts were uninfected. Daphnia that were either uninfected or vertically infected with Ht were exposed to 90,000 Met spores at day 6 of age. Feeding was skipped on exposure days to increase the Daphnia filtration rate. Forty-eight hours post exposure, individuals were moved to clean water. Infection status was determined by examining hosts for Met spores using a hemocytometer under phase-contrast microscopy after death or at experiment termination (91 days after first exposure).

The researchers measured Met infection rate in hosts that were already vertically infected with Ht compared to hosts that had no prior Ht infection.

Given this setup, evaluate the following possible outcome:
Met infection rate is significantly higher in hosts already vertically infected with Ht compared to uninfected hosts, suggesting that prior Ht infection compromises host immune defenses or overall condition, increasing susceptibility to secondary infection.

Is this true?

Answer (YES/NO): YES